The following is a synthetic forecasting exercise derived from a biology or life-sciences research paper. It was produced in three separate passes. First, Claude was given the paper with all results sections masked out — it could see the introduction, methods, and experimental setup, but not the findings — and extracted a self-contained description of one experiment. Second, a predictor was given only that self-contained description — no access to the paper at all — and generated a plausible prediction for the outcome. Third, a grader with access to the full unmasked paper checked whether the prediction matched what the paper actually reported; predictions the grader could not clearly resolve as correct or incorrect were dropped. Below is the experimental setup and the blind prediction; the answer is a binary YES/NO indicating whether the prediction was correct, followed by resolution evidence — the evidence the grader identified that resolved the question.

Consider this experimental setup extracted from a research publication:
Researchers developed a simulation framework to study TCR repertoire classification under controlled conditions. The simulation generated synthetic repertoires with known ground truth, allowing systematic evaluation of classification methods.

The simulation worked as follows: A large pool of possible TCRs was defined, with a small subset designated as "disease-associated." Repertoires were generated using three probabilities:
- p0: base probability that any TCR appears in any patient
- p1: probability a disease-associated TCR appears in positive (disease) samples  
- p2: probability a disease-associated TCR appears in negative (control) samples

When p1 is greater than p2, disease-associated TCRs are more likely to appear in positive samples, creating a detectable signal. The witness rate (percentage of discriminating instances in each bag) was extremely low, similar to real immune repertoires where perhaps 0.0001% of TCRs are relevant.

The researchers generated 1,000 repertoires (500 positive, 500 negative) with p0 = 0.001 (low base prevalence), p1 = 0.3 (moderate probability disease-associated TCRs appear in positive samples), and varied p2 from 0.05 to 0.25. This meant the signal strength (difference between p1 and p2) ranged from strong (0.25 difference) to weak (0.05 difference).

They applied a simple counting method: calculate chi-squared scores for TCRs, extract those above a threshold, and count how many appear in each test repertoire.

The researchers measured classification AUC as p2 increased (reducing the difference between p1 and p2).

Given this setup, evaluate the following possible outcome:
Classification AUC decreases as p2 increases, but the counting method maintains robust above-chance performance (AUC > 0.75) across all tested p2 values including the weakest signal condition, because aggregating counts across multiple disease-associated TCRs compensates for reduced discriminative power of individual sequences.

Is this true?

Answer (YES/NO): NO